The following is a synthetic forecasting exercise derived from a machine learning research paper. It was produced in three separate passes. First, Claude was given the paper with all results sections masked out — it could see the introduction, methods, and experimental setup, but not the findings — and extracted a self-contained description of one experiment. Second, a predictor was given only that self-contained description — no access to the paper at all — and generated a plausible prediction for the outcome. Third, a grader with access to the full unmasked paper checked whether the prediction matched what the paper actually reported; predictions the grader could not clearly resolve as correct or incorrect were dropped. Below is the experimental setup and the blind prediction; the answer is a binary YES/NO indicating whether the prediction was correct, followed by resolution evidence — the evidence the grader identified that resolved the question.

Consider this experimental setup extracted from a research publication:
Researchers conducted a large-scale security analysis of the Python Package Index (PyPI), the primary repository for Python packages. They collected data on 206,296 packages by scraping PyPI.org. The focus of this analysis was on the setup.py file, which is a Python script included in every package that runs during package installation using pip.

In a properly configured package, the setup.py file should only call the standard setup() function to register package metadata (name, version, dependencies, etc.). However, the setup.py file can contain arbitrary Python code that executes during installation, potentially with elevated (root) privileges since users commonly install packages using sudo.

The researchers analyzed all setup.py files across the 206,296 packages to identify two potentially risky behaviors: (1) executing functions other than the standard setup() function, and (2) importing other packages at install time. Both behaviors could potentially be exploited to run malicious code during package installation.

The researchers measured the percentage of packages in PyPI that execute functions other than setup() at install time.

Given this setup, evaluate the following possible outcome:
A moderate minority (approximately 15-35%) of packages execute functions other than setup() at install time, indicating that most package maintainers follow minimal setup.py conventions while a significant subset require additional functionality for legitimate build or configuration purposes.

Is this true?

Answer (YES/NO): NO